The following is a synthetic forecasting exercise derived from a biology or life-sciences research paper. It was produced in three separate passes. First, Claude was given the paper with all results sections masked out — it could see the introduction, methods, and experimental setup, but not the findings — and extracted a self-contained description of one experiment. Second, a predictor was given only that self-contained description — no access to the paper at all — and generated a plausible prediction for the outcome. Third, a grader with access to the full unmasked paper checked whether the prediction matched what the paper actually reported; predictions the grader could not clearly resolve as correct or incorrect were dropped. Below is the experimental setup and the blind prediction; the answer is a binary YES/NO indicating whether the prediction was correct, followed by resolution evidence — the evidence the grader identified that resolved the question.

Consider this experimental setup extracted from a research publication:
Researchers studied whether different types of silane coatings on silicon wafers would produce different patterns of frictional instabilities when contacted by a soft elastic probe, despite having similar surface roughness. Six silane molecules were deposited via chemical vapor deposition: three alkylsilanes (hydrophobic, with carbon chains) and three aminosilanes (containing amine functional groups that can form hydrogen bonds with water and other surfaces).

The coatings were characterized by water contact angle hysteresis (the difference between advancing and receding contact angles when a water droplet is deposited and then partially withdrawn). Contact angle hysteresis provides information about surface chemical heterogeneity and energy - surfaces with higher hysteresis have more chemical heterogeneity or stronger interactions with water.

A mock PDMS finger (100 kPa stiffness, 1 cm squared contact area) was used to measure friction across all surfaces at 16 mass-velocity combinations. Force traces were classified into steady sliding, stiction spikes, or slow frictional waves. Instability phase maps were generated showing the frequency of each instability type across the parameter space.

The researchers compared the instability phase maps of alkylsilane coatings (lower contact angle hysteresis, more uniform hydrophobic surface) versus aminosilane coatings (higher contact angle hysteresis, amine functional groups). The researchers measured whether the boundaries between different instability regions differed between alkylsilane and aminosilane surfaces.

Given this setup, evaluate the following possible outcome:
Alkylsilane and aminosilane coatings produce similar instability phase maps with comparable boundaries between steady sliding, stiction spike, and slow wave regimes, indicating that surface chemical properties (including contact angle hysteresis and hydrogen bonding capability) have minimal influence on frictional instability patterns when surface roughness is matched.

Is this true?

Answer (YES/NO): NO